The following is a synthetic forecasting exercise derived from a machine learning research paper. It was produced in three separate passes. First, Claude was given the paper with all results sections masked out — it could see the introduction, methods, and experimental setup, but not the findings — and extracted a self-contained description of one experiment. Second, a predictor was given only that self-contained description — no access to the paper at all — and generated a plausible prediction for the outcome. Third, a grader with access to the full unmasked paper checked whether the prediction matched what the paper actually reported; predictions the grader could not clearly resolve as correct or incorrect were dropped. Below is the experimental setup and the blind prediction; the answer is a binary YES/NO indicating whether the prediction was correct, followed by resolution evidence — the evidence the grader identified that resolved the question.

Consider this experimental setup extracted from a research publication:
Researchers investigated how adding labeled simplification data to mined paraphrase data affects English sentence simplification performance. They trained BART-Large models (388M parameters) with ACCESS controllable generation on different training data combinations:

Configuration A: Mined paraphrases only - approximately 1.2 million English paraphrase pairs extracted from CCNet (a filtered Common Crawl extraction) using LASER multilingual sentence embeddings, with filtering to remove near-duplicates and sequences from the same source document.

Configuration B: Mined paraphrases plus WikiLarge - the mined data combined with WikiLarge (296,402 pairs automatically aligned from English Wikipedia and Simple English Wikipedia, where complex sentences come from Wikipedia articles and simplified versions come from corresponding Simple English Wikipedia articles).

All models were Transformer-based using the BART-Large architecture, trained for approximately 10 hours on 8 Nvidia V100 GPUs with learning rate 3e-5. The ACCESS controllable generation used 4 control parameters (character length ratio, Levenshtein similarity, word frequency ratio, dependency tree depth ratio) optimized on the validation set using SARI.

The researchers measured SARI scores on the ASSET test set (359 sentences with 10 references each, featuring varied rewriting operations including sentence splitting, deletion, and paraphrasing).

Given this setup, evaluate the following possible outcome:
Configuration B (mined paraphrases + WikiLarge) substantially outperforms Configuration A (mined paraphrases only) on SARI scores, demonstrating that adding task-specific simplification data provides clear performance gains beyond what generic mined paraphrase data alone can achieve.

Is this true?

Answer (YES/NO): NO